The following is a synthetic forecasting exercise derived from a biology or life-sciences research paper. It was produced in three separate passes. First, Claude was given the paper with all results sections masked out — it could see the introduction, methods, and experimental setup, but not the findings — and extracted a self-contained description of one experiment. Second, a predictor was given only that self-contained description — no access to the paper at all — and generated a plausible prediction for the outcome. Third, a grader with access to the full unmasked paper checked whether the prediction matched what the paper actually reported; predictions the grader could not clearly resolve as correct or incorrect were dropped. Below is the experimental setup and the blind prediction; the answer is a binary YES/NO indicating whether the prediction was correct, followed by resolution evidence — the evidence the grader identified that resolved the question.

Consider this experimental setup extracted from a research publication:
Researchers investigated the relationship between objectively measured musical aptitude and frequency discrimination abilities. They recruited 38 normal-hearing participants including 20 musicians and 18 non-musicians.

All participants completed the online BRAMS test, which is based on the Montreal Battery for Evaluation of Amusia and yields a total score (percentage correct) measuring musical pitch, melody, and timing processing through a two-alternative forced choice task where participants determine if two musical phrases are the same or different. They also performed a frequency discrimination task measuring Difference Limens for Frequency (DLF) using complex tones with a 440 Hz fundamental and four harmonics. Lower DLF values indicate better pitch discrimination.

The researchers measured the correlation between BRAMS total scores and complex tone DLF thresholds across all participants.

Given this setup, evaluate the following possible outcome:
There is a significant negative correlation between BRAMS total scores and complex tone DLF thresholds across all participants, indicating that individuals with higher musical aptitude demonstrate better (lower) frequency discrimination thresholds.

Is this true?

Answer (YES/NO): YES